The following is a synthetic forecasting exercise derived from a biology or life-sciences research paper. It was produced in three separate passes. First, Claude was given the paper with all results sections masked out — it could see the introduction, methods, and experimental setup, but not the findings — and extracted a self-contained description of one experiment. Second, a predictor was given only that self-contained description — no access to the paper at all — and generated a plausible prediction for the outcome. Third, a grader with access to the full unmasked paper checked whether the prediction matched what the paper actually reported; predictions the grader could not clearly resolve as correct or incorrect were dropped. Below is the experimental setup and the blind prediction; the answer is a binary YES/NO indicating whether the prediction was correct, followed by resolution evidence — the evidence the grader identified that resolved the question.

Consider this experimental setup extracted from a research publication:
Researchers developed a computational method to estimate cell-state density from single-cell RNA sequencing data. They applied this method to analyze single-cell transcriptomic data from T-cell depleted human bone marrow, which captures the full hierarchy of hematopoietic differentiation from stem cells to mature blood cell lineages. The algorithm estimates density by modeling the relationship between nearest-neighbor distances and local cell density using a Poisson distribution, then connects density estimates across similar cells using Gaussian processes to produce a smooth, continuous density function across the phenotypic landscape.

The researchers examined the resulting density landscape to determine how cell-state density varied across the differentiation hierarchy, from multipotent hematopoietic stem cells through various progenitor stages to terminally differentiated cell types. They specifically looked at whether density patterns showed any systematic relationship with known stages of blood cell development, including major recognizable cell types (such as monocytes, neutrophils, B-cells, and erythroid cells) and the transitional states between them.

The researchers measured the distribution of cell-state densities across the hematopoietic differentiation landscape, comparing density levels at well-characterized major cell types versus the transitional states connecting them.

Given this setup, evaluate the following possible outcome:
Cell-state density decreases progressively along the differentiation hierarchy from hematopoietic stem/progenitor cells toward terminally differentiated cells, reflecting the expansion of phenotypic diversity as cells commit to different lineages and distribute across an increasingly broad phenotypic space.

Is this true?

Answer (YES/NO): NO